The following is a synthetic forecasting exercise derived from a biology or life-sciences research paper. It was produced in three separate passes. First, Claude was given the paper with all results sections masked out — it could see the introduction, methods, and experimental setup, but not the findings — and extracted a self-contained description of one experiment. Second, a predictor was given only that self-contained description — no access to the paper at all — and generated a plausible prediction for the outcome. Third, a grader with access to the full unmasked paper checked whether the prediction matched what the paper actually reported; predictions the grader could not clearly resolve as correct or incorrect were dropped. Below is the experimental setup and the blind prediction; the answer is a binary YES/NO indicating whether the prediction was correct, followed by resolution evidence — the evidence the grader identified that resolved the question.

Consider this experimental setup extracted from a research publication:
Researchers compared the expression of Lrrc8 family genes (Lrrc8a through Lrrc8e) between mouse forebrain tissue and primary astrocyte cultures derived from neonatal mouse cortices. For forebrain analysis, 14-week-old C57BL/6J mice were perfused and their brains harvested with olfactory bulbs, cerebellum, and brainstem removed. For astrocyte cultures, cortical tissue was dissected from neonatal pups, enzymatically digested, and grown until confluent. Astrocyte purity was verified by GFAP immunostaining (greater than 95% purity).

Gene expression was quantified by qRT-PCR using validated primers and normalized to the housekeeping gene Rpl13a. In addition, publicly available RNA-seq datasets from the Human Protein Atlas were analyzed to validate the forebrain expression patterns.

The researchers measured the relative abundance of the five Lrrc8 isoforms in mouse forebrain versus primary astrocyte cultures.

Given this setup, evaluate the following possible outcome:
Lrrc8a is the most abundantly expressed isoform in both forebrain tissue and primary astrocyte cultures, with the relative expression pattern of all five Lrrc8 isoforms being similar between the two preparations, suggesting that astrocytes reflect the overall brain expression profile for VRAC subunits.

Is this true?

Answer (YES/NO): NO